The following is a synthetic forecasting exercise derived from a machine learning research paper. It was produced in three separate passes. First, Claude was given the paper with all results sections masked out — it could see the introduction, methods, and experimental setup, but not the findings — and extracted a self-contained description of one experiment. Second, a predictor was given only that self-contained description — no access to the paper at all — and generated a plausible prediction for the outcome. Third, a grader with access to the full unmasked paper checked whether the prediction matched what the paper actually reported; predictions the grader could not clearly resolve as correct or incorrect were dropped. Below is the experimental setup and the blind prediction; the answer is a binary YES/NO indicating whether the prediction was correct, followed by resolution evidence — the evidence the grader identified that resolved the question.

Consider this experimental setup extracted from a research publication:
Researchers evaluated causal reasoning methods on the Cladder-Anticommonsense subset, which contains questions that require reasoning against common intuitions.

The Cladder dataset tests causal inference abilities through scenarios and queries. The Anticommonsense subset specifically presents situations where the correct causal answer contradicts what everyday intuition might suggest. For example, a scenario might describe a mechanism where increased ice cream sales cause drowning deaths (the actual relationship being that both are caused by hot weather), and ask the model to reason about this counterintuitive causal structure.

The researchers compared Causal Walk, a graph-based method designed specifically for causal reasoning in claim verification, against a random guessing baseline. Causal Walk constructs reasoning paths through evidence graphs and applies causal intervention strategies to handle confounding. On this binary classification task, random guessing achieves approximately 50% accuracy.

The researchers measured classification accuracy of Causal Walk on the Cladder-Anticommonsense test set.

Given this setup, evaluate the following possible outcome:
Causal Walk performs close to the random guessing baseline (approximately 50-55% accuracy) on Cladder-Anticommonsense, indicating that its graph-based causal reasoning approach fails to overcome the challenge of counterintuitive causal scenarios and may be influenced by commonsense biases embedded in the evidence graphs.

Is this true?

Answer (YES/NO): YES